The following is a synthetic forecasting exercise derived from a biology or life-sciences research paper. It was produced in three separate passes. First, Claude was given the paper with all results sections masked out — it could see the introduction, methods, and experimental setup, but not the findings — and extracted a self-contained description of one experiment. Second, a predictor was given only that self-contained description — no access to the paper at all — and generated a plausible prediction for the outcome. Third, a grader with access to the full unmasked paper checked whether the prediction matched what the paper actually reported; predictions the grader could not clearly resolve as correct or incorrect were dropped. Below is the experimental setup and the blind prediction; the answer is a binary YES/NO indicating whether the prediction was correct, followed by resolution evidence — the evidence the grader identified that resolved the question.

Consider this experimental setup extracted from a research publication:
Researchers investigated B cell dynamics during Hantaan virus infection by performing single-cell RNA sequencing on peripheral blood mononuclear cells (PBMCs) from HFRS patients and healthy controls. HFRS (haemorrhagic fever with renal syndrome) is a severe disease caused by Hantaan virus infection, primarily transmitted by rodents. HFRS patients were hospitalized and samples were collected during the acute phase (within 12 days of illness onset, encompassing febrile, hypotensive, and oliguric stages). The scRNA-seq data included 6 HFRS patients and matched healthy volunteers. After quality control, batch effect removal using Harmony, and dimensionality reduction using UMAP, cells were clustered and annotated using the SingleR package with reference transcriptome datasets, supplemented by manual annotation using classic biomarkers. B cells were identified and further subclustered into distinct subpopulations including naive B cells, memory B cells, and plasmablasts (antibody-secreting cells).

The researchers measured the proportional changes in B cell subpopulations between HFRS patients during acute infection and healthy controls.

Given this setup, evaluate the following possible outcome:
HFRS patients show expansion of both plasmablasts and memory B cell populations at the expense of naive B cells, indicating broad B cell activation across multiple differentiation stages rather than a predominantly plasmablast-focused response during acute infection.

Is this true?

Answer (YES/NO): YES